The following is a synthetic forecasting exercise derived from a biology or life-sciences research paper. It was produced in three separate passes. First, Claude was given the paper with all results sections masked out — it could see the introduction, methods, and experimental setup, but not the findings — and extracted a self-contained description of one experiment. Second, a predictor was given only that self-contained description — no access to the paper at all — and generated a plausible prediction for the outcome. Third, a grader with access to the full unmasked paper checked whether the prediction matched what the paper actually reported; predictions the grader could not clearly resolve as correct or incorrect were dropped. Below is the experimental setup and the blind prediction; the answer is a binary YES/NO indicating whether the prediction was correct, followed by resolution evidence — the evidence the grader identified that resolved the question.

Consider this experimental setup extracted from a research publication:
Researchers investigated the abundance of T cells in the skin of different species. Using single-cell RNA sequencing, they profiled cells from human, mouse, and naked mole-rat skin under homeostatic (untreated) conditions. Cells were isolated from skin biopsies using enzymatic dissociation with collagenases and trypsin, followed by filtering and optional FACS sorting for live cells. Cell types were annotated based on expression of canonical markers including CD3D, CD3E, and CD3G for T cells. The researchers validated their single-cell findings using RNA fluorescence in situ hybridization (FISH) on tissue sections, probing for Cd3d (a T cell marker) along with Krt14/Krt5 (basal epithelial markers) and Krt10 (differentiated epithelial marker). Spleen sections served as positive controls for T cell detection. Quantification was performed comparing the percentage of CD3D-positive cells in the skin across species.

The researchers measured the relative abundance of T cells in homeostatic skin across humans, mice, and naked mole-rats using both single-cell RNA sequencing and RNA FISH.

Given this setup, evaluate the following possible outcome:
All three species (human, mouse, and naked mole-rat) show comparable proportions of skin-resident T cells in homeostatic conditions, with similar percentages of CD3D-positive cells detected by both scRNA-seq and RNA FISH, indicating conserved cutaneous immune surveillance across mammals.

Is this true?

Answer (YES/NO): NO